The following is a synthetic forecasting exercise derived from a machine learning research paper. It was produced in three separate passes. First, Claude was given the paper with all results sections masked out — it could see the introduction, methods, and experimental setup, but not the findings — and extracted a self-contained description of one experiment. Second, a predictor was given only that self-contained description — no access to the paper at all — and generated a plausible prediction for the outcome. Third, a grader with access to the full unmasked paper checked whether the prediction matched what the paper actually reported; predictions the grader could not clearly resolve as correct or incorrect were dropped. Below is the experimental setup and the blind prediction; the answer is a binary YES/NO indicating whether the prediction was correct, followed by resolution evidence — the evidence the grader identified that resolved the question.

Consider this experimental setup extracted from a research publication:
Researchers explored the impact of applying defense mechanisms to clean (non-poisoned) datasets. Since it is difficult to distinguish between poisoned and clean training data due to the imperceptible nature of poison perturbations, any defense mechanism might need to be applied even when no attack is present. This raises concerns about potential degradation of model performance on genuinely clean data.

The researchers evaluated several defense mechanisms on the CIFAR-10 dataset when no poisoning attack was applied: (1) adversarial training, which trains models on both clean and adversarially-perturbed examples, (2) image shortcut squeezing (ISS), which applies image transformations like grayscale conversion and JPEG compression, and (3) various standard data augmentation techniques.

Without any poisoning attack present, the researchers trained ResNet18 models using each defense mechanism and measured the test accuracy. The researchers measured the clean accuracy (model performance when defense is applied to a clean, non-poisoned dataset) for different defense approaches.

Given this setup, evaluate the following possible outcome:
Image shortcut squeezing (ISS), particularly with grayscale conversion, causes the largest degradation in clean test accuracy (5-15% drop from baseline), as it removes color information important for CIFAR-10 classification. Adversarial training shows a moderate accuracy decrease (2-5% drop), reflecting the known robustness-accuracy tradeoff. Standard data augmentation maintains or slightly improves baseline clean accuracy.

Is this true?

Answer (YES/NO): NO